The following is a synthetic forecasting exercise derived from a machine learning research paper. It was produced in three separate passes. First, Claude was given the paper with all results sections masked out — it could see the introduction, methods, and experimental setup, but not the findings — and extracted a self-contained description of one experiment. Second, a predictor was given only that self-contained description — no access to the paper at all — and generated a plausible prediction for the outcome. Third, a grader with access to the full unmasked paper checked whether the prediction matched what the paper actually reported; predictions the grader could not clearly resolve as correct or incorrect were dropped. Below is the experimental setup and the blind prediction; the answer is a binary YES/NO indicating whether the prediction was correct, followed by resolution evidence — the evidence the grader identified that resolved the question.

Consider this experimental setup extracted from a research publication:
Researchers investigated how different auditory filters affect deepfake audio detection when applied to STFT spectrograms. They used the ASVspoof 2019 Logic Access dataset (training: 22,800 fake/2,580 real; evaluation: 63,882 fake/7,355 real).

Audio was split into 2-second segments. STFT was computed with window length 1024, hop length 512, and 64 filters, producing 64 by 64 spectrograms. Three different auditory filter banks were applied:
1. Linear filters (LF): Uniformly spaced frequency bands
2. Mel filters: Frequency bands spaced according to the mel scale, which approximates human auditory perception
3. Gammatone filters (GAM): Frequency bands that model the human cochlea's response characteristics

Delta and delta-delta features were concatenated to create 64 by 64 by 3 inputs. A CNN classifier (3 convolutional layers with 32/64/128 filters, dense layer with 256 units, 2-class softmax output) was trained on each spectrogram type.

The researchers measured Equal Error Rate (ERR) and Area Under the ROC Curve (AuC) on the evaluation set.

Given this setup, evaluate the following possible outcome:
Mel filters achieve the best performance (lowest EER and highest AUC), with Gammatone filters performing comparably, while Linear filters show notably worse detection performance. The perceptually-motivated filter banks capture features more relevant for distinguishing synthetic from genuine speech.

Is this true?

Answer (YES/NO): NO